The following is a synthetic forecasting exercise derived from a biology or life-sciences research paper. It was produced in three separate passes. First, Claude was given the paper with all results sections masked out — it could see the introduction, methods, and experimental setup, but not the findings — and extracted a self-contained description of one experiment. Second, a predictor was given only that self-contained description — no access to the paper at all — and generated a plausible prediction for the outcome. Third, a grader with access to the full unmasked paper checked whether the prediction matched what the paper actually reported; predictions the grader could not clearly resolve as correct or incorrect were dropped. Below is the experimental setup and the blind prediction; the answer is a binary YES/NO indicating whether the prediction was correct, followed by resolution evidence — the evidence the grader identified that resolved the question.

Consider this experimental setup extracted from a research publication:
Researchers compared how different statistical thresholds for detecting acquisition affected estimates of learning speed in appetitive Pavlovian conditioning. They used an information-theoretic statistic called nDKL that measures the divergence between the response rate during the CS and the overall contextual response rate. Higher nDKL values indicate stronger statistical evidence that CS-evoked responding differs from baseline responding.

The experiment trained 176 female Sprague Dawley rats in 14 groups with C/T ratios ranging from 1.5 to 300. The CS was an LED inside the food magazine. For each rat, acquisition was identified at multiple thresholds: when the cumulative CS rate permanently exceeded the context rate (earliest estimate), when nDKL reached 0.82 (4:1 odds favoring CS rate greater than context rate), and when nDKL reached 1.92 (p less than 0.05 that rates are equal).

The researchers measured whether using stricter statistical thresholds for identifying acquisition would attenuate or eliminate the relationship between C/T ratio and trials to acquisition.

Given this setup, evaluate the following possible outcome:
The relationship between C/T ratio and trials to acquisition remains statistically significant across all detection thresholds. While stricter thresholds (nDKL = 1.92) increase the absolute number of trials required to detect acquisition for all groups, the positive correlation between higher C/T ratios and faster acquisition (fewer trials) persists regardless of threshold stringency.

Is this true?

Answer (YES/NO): YES